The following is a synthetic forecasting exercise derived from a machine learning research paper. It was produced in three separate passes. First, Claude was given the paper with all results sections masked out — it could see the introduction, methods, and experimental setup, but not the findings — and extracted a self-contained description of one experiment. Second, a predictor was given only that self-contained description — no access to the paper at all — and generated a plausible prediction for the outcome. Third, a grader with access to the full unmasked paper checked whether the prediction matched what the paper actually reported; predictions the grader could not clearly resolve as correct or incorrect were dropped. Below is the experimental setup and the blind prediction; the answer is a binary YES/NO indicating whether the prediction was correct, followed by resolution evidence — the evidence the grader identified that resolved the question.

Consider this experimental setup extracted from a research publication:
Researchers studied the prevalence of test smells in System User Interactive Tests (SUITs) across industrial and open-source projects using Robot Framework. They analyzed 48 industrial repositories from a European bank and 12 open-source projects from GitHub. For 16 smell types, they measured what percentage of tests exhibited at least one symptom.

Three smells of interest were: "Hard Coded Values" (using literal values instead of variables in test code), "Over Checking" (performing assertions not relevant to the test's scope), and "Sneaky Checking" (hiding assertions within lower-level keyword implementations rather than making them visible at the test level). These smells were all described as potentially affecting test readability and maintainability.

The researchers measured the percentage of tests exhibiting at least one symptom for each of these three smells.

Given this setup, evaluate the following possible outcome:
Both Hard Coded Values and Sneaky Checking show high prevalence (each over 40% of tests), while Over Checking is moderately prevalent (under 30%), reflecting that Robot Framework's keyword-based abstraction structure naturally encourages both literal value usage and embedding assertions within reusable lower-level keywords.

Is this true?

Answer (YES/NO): NO